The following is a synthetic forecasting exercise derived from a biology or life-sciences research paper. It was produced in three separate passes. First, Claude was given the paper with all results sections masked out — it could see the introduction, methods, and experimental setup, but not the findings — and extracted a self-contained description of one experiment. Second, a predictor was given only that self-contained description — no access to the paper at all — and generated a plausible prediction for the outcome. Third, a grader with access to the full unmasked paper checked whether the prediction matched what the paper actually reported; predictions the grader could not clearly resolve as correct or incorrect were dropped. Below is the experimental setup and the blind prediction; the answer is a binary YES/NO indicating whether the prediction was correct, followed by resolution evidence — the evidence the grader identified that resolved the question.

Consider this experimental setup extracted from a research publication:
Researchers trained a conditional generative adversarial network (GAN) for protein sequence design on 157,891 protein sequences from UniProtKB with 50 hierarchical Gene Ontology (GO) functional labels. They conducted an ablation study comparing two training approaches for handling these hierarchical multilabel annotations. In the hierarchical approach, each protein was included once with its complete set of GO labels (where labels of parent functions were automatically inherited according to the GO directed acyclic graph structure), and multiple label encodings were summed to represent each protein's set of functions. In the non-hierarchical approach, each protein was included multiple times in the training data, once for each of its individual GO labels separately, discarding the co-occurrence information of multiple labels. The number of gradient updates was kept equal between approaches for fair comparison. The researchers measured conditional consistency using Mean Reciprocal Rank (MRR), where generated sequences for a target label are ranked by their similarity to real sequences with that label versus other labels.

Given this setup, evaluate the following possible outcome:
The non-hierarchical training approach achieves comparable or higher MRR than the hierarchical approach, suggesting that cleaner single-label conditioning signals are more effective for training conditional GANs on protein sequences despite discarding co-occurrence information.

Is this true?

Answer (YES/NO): NO